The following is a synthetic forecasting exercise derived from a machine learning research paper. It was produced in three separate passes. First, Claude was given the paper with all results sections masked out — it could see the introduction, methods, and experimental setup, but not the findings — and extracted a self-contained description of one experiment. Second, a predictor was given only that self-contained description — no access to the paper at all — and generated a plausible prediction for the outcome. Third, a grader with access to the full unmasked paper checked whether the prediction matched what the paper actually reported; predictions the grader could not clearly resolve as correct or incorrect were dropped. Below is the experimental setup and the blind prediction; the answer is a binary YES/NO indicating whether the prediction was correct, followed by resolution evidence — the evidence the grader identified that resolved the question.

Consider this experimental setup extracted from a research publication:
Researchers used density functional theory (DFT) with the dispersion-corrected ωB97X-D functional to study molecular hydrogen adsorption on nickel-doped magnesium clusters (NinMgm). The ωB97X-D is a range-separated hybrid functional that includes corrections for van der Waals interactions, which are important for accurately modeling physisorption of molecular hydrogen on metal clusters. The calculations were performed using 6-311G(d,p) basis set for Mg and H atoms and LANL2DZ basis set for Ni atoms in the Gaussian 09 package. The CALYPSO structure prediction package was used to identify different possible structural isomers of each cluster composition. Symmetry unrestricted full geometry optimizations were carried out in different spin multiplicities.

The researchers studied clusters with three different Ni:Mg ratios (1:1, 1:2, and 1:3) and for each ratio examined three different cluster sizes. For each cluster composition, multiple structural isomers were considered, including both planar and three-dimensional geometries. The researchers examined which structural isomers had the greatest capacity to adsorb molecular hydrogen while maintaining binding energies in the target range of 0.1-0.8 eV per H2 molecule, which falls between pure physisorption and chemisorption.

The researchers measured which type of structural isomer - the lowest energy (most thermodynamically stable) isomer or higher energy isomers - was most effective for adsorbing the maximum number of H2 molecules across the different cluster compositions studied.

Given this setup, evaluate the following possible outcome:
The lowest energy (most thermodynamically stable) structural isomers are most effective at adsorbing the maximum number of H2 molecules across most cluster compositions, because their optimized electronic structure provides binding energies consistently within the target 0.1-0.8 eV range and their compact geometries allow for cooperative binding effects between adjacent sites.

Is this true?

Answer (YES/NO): NO